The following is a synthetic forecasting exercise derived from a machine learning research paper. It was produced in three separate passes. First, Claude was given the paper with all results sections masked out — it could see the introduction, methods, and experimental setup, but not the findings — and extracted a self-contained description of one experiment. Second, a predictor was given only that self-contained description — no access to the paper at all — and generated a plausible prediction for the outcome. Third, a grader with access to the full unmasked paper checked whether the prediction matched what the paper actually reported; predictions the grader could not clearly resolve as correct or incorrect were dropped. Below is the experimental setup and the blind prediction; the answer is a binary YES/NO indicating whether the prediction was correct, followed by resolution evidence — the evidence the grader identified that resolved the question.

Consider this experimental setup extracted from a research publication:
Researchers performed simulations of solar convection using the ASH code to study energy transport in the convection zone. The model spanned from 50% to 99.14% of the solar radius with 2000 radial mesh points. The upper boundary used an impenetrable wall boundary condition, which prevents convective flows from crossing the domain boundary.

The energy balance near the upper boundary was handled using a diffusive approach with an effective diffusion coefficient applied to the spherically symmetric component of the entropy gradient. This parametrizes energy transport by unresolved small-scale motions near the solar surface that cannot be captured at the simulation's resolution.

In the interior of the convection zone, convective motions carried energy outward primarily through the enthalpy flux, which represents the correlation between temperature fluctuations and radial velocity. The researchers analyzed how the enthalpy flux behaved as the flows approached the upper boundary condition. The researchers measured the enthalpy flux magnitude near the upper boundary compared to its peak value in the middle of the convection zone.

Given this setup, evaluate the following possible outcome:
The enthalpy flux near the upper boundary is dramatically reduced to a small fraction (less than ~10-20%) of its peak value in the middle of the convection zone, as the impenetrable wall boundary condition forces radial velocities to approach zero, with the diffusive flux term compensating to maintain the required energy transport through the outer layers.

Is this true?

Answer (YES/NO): YES